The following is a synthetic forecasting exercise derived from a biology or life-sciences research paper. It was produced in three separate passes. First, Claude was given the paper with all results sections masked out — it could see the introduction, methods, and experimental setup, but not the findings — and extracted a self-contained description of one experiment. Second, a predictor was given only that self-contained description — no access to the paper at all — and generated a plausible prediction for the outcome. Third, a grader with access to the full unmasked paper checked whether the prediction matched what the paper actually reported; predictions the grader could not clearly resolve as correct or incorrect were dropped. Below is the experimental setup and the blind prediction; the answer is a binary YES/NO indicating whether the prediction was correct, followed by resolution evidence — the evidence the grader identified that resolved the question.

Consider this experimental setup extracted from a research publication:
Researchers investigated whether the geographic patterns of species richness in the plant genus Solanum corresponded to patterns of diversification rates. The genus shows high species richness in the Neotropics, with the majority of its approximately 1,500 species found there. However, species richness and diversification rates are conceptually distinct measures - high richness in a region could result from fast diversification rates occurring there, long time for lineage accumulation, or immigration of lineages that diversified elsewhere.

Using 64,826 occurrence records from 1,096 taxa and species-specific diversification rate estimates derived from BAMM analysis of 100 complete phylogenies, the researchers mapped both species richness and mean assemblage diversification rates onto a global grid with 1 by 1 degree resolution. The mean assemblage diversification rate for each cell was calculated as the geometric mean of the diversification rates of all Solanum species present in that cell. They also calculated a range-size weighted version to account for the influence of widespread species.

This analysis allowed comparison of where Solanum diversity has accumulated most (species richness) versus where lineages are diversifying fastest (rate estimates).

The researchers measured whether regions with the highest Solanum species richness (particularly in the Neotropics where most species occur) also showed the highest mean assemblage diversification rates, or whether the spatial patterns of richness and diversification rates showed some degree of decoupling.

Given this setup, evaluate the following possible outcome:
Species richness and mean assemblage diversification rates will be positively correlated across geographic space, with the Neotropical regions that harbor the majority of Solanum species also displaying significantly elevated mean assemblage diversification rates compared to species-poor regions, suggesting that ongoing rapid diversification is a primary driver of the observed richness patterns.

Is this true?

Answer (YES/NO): NO